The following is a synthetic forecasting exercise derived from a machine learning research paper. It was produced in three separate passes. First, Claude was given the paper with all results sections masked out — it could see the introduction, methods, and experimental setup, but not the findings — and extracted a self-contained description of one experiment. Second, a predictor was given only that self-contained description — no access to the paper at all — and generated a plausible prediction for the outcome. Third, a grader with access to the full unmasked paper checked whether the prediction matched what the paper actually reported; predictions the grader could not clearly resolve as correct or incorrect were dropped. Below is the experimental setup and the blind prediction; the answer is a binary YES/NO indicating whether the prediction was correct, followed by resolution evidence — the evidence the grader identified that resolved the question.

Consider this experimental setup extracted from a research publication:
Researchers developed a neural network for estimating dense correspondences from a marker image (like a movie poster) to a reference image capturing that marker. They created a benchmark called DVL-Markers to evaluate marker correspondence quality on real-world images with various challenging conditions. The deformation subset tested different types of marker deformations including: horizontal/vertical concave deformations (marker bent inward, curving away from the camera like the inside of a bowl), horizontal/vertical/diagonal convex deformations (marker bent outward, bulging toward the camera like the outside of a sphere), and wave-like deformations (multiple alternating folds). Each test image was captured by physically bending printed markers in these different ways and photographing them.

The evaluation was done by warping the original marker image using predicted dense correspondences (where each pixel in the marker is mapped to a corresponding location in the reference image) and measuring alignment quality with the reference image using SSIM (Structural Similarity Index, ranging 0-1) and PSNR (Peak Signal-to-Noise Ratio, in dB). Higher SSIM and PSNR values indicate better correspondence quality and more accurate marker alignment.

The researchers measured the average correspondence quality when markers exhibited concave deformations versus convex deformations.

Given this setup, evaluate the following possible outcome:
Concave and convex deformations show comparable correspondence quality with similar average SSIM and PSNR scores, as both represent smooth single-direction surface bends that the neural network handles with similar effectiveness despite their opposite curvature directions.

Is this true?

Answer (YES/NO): NO